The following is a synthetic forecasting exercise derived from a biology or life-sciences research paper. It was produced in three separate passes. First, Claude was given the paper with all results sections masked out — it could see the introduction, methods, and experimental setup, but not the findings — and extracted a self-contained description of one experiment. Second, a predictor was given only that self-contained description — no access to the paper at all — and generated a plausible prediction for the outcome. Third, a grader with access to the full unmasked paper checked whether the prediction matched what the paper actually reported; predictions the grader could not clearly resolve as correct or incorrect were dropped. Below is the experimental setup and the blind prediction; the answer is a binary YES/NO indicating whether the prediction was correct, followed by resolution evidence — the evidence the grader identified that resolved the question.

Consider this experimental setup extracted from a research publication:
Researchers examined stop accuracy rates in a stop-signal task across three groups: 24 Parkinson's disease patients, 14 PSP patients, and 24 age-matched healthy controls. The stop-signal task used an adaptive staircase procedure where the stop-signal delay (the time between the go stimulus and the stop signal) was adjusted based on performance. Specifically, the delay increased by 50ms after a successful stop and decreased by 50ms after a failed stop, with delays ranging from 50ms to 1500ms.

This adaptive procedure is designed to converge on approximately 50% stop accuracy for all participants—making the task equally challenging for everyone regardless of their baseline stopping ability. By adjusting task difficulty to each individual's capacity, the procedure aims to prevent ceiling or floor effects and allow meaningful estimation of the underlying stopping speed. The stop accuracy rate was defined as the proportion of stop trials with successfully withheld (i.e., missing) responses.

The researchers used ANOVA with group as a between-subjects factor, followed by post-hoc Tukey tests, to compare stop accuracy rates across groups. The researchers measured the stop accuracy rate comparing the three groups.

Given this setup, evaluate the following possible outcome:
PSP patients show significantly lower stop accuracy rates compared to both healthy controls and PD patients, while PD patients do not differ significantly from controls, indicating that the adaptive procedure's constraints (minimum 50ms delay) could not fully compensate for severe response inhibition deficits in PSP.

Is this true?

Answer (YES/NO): YES